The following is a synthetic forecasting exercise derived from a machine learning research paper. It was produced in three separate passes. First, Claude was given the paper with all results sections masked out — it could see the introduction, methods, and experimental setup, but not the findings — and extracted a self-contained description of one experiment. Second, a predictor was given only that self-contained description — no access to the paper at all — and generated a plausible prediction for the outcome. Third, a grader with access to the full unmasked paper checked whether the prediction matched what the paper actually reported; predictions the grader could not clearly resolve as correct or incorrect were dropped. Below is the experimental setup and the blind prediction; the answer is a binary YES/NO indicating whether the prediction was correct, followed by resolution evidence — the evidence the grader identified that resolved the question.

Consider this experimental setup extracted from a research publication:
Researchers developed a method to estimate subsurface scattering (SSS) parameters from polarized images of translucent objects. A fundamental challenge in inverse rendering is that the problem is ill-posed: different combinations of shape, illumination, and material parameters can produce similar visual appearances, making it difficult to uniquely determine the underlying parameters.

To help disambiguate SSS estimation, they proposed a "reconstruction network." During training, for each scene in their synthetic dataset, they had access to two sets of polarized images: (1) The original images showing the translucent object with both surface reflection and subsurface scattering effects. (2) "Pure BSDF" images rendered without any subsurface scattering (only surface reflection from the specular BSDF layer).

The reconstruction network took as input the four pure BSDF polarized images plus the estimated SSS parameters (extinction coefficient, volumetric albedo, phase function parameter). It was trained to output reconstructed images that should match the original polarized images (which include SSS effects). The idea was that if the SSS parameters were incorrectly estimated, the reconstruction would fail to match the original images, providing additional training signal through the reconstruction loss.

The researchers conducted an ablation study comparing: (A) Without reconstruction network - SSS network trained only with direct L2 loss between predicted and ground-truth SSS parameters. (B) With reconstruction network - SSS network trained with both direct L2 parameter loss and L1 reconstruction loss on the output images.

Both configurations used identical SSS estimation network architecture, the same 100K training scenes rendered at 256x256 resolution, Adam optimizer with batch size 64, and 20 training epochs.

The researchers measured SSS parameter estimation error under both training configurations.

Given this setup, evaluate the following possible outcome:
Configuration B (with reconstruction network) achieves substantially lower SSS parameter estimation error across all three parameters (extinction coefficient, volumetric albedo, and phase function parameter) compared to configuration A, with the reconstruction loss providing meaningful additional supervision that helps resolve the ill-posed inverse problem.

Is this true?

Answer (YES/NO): NO